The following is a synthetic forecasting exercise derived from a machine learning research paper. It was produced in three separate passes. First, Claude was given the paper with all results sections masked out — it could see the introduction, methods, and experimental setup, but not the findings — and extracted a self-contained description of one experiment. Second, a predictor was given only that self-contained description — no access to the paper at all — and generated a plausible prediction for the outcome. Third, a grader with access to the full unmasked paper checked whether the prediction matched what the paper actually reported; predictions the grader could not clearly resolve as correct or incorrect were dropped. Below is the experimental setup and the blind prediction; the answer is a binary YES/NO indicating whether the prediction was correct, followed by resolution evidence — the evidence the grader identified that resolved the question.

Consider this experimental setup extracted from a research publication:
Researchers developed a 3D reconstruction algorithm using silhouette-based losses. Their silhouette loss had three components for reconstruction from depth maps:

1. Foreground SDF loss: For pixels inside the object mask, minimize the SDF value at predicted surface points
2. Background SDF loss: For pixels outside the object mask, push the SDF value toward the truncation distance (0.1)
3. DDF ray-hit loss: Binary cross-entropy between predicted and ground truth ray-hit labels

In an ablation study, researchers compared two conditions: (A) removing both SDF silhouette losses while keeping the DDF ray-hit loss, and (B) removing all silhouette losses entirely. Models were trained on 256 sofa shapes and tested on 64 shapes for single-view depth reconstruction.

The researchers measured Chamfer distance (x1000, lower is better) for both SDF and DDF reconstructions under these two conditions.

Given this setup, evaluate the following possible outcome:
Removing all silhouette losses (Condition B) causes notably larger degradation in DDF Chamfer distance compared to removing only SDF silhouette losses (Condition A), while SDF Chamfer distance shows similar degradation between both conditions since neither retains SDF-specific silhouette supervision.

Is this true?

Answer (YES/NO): YES